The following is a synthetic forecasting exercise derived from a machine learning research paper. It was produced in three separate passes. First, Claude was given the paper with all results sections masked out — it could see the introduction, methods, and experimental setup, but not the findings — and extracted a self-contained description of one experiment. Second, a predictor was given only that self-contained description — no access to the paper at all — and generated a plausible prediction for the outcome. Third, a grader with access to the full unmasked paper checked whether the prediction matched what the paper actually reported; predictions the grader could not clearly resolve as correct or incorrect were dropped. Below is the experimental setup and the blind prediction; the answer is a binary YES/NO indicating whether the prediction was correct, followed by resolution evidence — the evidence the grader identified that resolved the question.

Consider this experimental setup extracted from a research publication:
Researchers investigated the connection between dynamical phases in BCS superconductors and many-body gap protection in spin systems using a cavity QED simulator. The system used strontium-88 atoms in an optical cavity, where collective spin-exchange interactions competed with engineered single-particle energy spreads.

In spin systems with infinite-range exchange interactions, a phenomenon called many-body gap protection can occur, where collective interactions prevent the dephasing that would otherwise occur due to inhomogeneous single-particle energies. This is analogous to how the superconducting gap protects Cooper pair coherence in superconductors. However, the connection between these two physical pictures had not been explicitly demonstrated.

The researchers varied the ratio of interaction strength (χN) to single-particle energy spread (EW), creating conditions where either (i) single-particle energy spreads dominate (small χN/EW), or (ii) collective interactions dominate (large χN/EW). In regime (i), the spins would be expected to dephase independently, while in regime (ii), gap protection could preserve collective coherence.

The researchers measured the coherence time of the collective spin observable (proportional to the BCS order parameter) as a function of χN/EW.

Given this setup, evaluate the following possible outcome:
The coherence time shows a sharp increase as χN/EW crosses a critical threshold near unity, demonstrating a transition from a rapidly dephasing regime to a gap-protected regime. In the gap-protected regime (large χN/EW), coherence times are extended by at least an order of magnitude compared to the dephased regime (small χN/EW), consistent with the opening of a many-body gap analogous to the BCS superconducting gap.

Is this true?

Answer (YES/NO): NO